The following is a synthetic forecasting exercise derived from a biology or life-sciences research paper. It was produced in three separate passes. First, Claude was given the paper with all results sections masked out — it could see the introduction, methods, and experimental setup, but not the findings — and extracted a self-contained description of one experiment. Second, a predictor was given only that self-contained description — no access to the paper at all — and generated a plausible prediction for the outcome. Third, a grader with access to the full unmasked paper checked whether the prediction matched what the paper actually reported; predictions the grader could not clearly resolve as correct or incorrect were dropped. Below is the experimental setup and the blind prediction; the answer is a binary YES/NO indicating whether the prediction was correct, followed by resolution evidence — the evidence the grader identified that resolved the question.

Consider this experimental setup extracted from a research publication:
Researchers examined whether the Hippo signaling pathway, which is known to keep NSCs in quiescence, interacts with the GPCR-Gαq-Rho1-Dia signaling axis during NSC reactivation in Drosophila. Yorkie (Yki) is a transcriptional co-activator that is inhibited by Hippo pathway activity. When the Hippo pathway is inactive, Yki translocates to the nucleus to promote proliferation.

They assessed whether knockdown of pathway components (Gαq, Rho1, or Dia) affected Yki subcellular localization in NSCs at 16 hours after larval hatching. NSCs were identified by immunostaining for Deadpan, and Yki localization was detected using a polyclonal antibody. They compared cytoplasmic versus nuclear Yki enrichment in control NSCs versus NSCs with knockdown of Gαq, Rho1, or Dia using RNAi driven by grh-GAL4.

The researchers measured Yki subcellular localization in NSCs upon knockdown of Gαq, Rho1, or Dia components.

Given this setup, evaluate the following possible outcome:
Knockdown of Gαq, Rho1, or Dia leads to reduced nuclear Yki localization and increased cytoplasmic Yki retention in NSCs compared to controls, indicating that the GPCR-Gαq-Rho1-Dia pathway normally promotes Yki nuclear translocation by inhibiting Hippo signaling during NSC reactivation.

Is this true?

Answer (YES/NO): NO